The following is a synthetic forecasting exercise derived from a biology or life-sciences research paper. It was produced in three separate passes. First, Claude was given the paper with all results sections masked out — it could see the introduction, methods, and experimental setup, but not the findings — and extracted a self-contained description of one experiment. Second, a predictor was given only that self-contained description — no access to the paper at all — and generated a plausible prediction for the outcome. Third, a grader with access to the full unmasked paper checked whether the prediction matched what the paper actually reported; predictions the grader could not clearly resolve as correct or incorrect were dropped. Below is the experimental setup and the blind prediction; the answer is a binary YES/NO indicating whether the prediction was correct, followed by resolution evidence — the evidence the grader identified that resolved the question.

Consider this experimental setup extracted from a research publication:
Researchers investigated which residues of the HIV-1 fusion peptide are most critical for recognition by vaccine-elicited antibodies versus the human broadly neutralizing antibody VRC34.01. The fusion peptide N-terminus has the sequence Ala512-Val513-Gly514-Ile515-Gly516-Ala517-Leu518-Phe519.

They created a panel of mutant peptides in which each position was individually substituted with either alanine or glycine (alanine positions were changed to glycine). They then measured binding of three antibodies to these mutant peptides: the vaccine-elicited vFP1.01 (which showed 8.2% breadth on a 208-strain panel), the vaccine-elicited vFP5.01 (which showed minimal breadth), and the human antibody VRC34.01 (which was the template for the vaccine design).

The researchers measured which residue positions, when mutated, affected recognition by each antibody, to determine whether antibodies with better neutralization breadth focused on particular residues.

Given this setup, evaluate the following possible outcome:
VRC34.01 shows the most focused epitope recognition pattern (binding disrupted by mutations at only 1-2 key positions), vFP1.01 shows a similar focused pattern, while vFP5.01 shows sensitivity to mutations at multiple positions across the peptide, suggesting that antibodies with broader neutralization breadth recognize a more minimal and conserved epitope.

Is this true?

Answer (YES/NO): NO